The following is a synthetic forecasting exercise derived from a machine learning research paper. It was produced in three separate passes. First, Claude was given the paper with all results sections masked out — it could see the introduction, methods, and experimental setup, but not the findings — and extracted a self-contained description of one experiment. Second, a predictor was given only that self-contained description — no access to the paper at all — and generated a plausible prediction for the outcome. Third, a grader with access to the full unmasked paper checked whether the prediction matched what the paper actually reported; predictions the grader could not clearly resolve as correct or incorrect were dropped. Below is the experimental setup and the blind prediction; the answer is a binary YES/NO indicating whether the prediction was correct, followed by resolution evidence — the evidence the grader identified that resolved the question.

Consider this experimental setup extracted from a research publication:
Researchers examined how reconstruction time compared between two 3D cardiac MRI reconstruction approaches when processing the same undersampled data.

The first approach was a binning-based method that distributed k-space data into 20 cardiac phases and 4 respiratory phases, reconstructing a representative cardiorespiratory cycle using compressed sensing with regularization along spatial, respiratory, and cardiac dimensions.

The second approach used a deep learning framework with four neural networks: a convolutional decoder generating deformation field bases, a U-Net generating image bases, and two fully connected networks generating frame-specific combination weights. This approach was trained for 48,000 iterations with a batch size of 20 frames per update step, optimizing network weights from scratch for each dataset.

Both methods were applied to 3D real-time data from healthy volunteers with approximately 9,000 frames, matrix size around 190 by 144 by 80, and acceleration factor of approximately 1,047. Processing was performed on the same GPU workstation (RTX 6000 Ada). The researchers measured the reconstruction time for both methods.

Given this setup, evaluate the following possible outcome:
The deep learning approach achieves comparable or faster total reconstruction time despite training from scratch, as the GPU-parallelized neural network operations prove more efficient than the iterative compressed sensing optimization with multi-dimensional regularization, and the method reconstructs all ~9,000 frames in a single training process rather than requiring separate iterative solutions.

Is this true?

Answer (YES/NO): NO